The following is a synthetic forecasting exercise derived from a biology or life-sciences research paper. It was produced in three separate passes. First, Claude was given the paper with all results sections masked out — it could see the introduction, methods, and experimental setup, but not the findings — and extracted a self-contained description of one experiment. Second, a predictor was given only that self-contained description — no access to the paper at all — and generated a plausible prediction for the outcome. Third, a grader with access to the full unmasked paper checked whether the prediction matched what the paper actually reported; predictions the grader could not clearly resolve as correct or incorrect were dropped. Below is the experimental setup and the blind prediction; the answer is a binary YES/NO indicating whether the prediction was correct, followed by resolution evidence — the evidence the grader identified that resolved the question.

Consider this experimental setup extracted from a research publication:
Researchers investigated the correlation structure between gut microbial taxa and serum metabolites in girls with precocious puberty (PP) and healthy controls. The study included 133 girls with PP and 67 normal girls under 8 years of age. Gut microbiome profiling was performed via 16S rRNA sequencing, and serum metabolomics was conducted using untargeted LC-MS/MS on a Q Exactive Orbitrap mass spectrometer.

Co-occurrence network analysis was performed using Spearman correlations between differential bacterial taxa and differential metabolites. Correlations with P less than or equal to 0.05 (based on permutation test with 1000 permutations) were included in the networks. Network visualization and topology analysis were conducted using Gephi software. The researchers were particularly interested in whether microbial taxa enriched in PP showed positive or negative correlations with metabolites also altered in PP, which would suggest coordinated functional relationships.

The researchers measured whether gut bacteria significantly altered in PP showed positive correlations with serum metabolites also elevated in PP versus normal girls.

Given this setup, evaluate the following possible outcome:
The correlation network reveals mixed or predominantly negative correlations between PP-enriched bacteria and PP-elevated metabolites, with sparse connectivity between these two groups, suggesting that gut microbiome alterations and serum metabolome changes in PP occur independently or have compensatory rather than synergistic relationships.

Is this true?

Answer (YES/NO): NO